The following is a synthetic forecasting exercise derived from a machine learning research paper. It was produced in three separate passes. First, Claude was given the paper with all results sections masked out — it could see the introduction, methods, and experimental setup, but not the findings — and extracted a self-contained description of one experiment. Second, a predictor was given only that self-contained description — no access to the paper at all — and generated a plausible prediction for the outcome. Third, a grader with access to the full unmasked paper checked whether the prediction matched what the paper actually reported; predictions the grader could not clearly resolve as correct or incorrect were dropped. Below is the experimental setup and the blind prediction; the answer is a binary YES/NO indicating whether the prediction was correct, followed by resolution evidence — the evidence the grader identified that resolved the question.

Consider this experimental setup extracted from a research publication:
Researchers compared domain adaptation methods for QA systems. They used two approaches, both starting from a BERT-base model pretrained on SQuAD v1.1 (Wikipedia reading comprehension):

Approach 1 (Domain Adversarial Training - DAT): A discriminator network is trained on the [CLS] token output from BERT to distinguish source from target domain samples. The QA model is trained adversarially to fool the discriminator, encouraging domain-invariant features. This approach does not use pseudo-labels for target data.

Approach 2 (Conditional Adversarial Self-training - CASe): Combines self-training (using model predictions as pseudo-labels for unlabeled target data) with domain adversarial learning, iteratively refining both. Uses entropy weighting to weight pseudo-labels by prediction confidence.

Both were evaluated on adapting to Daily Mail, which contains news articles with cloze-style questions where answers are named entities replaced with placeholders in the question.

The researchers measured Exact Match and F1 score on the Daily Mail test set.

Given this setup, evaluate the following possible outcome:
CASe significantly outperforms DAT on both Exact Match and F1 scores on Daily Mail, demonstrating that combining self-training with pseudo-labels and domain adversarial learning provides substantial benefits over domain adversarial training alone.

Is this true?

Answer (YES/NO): NO